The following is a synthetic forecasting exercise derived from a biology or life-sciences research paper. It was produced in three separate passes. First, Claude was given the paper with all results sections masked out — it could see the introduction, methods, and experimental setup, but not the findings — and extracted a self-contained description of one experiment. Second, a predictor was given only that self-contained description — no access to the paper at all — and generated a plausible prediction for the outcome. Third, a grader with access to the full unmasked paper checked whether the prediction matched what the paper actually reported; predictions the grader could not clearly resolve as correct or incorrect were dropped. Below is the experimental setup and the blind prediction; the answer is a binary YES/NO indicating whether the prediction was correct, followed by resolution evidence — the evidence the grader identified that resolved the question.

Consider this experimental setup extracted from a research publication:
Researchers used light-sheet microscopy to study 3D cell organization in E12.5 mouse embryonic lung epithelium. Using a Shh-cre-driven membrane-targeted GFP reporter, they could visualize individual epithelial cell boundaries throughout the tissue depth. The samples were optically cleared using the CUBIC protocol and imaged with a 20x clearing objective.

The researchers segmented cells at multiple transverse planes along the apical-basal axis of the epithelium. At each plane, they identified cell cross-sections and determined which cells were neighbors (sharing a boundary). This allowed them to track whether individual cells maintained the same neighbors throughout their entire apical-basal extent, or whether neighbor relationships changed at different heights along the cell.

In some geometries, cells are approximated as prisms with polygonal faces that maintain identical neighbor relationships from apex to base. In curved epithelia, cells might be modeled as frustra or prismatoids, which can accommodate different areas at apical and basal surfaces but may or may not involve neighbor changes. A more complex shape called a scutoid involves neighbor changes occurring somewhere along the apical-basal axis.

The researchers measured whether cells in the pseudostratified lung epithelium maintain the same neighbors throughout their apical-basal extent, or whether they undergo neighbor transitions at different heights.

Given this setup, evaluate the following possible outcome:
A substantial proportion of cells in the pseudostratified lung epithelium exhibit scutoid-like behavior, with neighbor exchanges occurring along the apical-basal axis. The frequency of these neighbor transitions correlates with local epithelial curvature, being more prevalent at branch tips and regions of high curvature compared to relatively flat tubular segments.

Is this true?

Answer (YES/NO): NO